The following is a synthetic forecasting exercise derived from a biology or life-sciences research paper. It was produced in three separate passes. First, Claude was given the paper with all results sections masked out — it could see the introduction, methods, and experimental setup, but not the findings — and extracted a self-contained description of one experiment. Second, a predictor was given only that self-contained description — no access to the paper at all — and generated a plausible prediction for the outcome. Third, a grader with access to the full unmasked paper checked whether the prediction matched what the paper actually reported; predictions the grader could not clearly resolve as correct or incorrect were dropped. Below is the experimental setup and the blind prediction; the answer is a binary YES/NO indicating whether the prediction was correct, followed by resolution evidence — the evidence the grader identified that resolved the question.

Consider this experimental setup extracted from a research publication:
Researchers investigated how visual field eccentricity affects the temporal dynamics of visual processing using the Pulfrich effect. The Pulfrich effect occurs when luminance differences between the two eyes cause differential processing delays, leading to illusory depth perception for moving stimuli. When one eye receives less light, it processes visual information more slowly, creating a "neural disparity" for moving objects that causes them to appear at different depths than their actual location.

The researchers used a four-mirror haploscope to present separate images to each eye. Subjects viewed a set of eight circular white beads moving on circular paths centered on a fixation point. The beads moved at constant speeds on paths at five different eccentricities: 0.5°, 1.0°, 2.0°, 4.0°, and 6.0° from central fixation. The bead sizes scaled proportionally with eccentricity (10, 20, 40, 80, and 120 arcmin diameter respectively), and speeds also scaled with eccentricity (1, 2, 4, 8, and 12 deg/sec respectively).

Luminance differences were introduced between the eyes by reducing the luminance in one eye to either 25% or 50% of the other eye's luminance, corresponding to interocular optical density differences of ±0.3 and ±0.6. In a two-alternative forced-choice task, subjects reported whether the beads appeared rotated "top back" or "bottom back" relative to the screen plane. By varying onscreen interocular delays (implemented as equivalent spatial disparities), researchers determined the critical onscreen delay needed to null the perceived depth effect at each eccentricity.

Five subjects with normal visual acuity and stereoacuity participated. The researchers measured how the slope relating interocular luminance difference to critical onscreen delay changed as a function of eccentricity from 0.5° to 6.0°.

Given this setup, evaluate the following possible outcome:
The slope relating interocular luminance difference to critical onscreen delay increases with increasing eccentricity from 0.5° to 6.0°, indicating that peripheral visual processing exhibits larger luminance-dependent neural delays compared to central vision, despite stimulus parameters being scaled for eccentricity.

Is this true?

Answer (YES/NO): NO